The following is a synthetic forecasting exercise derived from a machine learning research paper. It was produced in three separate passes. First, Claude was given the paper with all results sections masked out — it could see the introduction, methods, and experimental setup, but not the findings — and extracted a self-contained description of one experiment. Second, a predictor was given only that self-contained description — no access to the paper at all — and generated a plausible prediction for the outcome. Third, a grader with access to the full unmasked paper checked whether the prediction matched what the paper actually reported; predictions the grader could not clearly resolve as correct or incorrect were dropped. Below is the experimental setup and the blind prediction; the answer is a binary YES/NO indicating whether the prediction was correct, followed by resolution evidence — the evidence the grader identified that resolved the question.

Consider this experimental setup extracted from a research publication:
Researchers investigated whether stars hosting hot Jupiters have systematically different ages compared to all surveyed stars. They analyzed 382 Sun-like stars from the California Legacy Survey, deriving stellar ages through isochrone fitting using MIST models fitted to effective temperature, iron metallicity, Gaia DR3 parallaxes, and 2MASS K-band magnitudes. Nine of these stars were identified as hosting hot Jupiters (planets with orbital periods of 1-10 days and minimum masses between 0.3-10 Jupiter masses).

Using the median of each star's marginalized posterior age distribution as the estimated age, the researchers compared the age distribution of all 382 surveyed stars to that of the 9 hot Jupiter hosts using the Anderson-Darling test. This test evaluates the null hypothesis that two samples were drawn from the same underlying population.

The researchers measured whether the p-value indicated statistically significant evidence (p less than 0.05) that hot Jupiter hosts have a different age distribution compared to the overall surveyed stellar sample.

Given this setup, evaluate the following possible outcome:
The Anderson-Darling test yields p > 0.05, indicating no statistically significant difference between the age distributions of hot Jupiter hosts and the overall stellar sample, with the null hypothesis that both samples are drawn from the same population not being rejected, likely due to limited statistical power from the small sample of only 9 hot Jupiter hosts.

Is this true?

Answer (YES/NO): NO